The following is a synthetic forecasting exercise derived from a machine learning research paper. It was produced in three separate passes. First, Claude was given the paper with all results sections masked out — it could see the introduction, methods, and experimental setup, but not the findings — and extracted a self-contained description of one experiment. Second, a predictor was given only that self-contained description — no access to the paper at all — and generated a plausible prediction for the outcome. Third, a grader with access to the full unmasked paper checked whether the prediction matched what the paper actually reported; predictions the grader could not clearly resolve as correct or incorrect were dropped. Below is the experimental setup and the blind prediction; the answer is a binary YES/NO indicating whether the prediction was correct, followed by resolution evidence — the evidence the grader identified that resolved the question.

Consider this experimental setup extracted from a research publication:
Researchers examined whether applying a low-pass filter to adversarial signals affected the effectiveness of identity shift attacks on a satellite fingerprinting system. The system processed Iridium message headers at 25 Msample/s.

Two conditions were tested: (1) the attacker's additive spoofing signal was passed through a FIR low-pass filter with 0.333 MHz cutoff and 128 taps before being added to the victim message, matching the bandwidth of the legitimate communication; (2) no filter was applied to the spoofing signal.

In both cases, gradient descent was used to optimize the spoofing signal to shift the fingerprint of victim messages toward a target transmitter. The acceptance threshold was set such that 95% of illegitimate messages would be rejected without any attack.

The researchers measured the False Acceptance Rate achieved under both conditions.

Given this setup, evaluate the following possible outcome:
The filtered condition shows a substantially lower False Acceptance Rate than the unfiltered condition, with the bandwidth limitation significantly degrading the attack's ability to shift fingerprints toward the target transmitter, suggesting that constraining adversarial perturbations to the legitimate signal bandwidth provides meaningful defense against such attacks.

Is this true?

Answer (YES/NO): NO